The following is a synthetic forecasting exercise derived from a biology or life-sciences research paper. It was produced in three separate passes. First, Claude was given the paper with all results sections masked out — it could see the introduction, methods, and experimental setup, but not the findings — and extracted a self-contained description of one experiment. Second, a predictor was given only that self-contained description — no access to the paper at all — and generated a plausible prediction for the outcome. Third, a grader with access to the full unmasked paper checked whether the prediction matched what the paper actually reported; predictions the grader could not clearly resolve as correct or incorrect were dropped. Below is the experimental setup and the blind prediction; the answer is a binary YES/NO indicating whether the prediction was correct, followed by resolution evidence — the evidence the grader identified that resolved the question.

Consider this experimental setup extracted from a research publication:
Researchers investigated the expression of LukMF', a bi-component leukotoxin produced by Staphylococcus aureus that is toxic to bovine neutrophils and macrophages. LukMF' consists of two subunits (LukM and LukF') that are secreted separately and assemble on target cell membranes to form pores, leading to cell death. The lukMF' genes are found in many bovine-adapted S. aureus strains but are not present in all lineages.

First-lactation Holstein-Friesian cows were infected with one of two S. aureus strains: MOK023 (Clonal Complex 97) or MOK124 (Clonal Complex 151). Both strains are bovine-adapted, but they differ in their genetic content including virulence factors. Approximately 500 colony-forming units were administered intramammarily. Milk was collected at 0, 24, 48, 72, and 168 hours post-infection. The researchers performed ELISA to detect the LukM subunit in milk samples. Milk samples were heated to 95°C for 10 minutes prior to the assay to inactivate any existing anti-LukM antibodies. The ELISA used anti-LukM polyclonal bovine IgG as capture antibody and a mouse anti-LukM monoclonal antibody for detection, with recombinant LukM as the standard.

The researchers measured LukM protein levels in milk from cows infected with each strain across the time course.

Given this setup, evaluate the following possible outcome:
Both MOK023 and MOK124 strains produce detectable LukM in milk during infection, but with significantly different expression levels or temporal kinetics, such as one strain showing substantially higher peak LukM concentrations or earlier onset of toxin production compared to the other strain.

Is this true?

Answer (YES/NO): NO